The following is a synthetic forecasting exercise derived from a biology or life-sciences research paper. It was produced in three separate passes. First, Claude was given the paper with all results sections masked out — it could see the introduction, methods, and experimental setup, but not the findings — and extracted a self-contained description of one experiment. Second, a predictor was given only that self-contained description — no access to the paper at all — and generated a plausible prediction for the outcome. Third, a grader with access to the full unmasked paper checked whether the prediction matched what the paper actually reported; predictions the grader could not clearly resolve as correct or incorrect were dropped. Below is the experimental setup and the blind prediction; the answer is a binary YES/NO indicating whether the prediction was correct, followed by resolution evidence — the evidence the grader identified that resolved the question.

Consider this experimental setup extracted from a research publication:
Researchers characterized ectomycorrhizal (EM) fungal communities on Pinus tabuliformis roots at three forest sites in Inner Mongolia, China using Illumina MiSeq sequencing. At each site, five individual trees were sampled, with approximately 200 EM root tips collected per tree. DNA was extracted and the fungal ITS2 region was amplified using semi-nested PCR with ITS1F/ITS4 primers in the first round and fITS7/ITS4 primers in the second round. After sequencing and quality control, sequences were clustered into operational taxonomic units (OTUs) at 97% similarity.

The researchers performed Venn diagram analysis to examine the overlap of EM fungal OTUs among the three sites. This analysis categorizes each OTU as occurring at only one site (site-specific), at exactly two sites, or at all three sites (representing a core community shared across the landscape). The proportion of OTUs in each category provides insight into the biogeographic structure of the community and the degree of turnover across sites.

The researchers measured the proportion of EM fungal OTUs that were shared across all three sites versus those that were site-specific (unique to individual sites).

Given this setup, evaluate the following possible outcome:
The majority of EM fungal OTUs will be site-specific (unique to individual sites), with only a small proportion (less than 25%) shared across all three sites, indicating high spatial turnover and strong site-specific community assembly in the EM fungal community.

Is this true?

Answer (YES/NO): YES